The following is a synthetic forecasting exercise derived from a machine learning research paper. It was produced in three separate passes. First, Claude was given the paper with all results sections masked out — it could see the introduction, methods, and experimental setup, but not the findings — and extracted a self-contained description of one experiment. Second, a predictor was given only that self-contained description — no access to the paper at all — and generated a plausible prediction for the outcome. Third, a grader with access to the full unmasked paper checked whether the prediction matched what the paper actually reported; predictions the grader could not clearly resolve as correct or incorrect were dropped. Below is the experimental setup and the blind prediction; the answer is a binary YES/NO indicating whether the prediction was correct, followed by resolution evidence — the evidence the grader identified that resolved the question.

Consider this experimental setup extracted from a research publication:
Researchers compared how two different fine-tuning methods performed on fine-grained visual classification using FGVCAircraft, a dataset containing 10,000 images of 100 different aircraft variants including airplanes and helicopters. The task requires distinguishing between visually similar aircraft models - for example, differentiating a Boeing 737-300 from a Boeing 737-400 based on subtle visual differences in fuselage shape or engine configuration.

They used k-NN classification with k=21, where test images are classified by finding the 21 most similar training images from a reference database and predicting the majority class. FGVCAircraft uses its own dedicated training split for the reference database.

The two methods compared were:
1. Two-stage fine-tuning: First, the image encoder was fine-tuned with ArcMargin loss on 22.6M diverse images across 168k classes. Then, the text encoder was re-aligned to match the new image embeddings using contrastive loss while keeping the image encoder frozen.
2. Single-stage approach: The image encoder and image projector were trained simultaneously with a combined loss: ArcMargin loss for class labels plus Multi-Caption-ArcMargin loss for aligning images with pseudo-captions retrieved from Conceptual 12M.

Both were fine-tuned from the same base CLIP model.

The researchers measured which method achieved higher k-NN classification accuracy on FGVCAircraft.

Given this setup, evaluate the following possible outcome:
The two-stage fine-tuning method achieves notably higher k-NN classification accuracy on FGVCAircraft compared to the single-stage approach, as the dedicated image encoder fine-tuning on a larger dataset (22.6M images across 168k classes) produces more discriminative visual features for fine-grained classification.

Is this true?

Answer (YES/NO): NO